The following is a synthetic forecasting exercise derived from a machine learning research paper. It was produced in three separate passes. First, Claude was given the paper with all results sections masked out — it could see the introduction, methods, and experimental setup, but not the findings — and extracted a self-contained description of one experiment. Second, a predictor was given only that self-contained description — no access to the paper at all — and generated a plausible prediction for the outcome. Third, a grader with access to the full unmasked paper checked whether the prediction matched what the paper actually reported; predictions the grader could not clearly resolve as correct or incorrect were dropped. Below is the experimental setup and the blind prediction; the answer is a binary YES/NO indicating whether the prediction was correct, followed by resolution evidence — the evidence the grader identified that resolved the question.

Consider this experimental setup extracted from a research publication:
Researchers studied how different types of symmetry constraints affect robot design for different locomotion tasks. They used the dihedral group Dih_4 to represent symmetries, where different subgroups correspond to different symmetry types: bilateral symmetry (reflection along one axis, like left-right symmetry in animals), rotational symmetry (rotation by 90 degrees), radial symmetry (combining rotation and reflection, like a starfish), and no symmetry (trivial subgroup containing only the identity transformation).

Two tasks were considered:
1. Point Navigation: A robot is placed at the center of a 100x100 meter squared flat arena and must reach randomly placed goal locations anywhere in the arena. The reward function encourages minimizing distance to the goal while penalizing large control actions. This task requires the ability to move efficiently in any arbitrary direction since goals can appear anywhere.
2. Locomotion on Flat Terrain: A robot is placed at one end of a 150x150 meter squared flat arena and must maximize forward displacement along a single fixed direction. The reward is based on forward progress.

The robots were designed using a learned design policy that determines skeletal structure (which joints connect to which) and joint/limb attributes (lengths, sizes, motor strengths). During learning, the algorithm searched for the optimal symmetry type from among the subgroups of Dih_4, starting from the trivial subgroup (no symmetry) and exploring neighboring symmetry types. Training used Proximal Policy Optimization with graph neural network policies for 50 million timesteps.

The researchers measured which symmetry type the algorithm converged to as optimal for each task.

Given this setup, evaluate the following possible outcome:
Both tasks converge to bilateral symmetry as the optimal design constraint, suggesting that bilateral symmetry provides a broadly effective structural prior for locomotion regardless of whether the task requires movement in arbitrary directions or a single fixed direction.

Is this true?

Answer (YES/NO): NO